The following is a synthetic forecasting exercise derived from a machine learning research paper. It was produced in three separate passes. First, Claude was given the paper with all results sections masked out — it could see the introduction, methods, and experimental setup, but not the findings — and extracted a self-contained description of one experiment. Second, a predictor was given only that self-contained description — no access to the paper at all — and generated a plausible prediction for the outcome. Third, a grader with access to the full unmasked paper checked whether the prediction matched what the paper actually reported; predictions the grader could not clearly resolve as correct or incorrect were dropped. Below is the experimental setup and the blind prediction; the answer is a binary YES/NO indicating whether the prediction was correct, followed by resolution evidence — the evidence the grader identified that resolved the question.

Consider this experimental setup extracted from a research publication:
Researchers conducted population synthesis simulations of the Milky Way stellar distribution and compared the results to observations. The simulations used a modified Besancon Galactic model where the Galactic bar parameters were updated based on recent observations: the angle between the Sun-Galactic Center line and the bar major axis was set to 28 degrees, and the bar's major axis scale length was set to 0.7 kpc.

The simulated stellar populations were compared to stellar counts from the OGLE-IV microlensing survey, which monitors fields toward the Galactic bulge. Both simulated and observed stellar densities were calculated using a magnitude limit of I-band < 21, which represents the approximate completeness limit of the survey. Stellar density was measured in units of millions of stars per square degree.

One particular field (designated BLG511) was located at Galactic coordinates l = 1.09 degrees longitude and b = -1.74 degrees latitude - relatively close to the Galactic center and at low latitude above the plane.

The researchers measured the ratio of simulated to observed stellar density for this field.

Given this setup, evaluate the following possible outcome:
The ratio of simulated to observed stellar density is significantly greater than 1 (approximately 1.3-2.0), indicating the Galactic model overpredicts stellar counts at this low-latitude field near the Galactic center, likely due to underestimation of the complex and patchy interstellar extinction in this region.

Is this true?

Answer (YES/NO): NO